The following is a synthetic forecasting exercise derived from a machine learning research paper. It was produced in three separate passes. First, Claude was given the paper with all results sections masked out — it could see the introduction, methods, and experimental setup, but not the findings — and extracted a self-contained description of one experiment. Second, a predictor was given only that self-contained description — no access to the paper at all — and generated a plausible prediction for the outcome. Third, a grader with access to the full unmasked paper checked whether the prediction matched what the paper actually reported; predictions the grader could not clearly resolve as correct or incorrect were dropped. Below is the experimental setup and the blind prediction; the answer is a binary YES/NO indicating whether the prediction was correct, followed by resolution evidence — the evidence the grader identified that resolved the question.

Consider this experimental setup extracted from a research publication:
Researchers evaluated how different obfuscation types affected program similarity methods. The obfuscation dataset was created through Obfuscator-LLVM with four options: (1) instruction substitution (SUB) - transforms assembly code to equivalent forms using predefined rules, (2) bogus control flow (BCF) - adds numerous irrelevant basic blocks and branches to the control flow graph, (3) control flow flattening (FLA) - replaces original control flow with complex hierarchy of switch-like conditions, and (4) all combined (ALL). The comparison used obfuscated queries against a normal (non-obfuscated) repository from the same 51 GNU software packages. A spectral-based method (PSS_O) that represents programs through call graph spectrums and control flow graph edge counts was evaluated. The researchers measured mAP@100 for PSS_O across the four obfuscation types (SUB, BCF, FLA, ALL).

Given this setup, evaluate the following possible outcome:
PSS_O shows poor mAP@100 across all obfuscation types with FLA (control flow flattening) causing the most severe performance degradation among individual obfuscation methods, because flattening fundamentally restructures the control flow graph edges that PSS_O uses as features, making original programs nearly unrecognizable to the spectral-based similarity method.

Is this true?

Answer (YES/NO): NO